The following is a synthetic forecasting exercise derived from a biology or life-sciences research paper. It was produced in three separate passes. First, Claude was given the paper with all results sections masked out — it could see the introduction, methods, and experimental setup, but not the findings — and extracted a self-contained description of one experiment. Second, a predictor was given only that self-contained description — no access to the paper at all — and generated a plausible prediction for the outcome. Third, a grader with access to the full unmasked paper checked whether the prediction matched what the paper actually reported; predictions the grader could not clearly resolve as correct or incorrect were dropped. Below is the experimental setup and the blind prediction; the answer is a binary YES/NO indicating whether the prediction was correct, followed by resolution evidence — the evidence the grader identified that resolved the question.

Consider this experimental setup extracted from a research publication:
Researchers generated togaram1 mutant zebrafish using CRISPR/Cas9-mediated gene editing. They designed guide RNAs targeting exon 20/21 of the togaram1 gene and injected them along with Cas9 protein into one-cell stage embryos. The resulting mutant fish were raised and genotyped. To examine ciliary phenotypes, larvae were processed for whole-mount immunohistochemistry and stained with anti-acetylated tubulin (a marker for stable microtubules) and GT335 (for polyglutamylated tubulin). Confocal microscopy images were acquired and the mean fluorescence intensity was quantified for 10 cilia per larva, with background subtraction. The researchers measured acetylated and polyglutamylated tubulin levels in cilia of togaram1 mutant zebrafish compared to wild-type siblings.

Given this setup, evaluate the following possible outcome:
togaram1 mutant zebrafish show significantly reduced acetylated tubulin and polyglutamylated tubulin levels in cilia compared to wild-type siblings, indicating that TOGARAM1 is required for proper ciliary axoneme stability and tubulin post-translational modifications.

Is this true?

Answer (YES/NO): YES